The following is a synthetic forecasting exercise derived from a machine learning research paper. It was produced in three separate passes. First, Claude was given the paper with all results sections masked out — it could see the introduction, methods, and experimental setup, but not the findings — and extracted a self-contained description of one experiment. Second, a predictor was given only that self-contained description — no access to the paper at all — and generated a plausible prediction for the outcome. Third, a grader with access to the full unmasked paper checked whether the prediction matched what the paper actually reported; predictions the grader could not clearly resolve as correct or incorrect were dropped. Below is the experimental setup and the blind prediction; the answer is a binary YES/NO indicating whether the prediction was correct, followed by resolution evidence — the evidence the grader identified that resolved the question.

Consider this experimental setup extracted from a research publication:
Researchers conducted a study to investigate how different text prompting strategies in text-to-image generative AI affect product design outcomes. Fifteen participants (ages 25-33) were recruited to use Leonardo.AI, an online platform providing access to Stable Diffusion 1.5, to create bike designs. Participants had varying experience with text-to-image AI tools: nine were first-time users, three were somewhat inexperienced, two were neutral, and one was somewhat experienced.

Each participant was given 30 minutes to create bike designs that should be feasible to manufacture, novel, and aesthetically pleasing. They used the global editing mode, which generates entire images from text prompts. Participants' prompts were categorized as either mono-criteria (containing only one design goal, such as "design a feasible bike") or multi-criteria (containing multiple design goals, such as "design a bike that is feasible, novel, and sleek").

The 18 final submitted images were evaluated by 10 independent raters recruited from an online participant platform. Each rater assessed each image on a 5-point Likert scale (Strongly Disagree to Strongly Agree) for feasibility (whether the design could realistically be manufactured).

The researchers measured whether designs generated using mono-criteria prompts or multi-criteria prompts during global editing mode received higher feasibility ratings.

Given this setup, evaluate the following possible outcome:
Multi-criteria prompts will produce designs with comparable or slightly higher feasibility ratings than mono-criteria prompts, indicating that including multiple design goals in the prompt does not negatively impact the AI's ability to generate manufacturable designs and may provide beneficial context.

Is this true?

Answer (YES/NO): YES